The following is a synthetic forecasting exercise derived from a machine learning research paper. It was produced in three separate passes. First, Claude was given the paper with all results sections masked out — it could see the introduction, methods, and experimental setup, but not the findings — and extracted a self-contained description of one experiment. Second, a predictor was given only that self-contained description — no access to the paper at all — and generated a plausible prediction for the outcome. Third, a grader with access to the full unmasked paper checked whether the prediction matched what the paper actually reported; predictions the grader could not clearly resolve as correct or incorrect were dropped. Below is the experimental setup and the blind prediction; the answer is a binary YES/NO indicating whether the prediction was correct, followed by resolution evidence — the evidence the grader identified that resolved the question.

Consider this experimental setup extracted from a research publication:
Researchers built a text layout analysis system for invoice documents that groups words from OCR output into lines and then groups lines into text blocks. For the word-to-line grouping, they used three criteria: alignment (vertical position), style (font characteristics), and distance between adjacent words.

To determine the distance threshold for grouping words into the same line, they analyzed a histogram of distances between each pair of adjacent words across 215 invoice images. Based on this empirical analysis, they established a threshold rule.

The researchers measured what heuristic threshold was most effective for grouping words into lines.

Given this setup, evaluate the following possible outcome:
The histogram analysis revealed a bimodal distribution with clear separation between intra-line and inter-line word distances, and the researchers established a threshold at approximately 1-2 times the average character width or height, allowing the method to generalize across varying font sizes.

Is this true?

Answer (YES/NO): NO